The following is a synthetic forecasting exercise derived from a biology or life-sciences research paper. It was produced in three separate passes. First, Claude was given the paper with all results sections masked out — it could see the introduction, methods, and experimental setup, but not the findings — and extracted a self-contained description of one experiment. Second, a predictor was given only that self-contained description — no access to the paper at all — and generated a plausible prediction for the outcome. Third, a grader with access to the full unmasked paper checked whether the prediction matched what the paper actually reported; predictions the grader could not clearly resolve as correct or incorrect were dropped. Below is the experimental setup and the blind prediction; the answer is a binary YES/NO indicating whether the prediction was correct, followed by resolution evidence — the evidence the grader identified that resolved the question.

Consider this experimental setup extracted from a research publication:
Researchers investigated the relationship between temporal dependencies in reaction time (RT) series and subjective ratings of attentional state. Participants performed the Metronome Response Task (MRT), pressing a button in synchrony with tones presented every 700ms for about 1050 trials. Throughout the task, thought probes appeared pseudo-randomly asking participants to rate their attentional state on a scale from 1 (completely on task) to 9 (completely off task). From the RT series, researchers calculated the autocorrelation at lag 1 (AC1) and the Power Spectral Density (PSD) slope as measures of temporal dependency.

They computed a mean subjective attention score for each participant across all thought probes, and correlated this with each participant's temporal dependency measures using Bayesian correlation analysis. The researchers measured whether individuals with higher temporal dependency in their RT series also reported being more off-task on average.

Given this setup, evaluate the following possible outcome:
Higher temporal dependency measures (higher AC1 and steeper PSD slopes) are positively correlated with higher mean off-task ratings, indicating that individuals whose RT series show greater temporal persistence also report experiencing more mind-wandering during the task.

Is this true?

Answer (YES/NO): NO